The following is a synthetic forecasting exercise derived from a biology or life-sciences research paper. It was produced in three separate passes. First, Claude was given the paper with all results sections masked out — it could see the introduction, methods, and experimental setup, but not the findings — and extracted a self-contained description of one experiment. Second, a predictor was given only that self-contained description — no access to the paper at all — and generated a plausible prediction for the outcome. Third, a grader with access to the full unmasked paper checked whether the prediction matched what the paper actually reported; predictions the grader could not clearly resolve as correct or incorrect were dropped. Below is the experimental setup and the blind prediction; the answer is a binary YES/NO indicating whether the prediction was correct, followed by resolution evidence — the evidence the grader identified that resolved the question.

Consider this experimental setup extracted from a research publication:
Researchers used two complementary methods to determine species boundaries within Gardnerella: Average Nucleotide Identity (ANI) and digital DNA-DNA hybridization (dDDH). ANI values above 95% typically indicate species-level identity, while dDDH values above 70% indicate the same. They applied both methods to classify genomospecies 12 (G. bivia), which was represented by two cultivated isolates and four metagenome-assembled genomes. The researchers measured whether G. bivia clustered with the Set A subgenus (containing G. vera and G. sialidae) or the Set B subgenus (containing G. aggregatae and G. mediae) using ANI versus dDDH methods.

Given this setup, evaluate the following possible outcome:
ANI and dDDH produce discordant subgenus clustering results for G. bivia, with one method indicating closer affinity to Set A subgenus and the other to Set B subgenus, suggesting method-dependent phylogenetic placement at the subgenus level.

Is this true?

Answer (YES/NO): NO